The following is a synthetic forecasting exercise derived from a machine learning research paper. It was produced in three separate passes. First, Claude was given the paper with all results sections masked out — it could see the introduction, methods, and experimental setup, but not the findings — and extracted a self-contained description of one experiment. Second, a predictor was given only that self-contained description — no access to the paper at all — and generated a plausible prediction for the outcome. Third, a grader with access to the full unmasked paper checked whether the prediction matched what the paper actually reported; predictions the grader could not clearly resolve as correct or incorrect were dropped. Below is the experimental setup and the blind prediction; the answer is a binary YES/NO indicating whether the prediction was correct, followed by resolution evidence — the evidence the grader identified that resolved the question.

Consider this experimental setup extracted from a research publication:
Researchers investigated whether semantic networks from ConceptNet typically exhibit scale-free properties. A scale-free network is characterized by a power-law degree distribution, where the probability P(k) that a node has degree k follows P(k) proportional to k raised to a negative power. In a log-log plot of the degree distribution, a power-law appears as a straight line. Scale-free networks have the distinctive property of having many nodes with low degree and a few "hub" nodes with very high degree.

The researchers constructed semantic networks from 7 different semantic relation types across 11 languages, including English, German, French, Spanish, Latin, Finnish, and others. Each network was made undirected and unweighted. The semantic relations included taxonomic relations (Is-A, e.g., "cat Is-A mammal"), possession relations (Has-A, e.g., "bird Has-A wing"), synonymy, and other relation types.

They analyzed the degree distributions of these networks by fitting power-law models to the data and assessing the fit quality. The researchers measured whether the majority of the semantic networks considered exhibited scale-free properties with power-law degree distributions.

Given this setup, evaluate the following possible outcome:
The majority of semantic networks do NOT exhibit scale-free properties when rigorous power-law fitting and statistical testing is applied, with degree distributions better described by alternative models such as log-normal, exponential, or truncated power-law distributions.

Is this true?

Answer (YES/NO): NO